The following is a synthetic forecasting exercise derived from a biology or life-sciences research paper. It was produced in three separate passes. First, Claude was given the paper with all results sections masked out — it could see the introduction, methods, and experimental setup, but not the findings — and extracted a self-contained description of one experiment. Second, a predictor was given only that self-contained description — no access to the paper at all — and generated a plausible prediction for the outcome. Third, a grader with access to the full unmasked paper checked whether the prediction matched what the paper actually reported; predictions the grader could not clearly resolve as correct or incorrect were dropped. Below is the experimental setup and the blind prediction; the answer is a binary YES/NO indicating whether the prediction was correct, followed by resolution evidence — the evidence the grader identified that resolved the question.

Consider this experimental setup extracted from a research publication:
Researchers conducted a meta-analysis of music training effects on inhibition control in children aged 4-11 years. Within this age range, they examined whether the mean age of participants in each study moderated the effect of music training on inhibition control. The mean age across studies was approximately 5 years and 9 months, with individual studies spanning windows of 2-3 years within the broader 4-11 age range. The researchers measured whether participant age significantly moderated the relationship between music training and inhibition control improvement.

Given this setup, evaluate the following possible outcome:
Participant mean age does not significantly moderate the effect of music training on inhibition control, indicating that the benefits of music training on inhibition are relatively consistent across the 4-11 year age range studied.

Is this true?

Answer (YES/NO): YES